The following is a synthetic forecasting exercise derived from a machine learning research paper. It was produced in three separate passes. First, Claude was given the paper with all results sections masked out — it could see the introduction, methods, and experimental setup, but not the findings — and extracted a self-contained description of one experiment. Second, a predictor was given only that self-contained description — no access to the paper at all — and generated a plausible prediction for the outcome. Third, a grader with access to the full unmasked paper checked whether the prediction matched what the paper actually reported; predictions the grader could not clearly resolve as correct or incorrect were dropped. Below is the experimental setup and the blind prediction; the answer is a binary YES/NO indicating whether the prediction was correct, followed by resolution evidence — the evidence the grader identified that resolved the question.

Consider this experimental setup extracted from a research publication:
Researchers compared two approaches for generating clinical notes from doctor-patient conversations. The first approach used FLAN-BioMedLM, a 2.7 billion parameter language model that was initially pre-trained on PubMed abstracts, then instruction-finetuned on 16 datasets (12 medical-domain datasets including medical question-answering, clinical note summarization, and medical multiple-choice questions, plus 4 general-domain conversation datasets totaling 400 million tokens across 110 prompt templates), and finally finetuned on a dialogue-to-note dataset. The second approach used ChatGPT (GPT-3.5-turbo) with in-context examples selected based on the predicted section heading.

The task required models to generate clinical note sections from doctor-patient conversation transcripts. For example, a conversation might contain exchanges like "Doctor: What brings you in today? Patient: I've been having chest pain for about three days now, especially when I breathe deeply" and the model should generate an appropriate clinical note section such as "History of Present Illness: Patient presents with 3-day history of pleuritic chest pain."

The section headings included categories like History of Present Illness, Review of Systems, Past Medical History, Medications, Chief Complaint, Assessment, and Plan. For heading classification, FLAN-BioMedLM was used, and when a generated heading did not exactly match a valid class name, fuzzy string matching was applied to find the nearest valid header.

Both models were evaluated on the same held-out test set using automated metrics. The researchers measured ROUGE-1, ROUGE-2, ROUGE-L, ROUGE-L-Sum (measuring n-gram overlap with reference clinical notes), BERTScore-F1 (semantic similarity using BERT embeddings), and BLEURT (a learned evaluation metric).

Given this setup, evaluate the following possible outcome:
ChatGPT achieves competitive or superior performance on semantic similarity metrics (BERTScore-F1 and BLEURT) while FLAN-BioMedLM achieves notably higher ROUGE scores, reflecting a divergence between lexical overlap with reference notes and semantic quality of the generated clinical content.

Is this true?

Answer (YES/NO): NO